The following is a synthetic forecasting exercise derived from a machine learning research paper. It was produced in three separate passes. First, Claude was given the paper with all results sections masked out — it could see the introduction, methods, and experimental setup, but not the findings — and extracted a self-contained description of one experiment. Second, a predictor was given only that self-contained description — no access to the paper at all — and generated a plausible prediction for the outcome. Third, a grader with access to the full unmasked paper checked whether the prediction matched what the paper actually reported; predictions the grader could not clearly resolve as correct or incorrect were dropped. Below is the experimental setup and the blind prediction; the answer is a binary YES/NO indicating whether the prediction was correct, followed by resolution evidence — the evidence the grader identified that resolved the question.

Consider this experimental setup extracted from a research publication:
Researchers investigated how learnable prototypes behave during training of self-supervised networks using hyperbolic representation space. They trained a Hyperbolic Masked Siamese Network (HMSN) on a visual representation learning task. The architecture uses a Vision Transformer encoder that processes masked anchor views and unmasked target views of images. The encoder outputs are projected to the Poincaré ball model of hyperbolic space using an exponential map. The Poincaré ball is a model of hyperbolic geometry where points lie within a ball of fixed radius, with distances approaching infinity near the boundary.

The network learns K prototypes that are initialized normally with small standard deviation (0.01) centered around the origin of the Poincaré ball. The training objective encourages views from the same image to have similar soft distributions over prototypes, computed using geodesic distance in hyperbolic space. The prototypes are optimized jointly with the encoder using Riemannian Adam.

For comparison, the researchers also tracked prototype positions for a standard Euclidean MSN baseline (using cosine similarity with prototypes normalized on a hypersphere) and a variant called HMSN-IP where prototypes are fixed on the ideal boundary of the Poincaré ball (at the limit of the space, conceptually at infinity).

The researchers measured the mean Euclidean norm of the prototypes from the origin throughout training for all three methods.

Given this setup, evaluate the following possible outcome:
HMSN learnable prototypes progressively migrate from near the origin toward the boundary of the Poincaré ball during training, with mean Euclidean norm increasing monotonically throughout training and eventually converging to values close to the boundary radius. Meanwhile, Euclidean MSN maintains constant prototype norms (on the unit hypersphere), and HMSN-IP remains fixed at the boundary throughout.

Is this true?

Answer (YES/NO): NO